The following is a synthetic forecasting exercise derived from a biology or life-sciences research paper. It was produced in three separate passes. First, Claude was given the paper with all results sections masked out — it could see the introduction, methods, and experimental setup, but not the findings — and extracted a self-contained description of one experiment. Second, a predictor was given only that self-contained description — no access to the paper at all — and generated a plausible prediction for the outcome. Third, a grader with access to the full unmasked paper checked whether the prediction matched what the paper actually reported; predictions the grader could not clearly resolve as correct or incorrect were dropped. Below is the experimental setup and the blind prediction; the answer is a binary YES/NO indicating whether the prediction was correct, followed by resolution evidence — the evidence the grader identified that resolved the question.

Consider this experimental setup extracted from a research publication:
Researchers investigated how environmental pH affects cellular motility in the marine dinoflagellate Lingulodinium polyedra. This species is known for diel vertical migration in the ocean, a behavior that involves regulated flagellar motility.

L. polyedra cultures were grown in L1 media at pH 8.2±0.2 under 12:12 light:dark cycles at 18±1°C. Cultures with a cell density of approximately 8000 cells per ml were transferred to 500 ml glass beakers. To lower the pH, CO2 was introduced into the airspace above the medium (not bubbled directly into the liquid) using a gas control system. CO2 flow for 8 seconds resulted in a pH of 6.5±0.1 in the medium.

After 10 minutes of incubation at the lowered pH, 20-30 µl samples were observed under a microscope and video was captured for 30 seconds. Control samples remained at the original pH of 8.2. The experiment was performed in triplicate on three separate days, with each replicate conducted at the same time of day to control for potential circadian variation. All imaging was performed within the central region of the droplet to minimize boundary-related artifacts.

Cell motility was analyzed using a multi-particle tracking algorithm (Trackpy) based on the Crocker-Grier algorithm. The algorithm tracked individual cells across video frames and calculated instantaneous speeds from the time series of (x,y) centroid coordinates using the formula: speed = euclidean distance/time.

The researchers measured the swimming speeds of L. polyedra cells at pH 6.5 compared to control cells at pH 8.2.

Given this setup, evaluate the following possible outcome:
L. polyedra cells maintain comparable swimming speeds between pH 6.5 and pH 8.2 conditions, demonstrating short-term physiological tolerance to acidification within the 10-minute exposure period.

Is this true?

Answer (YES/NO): NO